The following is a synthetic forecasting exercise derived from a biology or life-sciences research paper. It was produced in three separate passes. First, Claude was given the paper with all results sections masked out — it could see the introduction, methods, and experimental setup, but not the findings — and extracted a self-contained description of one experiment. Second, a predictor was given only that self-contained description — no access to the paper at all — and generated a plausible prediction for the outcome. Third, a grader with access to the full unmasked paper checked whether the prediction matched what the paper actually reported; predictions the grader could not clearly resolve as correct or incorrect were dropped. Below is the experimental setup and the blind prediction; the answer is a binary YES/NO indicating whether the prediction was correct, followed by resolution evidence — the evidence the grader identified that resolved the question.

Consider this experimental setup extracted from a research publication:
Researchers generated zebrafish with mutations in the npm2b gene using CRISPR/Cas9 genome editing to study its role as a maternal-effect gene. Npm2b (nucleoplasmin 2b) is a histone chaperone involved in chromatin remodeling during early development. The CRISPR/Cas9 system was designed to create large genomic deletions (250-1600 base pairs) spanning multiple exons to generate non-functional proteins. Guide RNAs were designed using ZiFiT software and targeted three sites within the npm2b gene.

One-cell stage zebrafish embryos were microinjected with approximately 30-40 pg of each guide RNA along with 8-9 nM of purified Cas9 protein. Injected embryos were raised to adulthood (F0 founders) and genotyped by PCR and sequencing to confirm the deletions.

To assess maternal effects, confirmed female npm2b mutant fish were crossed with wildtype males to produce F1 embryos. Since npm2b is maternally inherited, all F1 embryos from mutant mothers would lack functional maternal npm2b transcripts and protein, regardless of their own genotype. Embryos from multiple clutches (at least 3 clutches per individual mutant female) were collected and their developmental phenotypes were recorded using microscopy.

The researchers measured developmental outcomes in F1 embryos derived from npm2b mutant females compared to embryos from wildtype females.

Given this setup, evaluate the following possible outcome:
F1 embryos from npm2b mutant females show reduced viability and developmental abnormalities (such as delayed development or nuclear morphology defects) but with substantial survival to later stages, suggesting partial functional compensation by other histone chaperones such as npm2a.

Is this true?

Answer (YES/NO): NO